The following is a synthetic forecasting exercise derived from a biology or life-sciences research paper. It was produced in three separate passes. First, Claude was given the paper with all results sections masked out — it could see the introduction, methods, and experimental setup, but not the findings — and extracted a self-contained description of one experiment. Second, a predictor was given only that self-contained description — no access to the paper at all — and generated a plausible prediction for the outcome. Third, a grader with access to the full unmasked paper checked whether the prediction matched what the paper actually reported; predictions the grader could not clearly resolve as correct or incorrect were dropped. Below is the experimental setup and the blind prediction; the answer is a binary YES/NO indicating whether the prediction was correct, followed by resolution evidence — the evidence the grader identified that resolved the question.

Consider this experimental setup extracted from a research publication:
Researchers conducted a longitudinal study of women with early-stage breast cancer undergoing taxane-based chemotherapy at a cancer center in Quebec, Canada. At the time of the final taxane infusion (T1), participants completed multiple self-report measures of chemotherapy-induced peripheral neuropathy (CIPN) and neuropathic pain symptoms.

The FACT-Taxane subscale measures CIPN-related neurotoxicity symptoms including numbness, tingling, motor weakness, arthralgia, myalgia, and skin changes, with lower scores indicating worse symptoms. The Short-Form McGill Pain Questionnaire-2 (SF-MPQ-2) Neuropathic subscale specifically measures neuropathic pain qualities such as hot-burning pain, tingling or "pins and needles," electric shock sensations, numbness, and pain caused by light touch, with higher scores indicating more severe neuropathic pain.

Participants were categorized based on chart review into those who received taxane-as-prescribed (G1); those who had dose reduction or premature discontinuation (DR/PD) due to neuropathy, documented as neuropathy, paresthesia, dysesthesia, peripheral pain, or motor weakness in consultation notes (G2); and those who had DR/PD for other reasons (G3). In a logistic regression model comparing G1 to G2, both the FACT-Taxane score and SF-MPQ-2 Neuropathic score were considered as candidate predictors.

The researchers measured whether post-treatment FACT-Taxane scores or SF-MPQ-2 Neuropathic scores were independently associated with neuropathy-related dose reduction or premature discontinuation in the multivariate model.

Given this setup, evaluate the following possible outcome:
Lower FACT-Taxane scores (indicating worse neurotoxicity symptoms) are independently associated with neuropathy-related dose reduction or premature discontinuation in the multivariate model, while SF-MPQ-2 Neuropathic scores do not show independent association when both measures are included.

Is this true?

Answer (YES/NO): NO